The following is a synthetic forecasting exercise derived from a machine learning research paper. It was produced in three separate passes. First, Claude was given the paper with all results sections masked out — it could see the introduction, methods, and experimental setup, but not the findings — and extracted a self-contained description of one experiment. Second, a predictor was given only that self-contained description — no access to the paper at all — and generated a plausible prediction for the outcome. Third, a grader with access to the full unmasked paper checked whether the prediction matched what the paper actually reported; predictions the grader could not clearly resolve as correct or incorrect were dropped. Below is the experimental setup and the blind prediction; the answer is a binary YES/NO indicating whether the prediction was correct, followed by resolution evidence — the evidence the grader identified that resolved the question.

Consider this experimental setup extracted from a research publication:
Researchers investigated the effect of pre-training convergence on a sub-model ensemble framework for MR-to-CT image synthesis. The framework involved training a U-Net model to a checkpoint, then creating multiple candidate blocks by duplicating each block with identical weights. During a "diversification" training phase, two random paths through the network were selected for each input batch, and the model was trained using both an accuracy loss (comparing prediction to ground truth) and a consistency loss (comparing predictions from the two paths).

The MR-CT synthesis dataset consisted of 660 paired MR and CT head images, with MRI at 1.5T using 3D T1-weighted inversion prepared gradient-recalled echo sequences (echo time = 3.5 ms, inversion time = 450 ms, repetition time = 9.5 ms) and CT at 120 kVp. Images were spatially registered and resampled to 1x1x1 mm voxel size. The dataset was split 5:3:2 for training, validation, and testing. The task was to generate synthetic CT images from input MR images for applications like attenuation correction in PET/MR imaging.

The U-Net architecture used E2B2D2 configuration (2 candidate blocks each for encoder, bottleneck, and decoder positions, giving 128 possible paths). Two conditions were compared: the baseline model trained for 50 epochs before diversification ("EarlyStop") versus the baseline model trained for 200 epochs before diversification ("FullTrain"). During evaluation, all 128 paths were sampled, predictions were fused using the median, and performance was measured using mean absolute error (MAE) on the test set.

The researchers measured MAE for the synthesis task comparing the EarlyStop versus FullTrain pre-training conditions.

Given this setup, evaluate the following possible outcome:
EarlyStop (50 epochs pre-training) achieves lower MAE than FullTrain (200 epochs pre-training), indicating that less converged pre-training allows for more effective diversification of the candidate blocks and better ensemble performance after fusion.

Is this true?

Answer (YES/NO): NO